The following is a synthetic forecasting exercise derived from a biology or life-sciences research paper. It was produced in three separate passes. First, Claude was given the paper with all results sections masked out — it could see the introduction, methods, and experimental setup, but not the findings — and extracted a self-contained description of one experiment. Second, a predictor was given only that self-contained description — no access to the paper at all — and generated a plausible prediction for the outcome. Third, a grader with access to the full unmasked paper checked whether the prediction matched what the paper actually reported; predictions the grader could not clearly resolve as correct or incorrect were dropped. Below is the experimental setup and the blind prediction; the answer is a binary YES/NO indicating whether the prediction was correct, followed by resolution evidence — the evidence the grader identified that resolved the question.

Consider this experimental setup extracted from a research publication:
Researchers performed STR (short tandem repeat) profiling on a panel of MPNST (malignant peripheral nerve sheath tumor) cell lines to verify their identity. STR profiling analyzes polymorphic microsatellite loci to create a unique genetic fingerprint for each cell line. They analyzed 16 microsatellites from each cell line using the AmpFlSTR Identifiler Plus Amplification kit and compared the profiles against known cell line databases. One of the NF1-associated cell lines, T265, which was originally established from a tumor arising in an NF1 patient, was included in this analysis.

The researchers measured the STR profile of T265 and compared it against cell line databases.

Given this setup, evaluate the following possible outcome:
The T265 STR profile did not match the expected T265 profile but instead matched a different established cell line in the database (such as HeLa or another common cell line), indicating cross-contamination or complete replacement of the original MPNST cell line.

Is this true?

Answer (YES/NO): NO